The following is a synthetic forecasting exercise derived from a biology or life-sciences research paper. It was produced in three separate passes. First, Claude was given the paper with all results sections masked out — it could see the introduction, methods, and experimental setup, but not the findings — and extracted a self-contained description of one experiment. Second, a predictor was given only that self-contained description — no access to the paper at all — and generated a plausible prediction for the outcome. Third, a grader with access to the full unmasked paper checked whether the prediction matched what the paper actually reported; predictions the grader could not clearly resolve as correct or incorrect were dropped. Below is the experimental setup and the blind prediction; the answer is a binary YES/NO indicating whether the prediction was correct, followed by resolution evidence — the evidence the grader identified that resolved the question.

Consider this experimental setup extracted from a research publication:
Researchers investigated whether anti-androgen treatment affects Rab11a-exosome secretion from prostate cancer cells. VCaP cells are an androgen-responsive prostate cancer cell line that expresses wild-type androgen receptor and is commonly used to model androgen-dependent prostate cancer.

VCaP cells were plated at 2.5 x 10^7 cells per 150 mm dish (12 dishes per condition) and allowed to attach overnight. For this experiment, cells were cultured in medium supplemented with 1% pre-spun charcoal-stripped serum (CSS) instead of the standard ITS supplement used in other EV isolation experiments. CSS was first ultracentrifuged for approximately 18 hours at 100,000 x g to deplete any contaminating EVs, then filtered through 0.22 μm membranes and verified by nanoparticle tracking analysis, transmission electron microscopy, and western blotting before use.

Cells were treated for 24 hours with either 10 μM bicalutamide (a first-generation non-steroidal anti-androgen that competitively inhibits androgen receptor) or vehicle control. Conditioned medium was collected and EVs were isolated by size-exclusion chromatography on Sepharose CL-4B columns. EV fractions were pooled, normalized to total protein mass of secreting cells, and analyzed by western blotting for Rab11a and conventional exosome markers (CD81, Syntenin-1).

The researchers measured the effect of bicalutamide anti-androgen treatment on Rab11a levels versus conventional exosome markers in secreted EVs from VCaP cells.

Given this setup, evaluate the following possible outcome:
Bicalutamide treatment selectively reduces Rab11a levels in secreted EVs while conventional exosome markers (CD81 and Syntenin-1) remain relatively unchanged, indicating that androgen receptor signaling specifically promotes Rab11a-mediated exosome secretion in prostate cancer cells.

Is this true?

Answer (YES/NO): NO